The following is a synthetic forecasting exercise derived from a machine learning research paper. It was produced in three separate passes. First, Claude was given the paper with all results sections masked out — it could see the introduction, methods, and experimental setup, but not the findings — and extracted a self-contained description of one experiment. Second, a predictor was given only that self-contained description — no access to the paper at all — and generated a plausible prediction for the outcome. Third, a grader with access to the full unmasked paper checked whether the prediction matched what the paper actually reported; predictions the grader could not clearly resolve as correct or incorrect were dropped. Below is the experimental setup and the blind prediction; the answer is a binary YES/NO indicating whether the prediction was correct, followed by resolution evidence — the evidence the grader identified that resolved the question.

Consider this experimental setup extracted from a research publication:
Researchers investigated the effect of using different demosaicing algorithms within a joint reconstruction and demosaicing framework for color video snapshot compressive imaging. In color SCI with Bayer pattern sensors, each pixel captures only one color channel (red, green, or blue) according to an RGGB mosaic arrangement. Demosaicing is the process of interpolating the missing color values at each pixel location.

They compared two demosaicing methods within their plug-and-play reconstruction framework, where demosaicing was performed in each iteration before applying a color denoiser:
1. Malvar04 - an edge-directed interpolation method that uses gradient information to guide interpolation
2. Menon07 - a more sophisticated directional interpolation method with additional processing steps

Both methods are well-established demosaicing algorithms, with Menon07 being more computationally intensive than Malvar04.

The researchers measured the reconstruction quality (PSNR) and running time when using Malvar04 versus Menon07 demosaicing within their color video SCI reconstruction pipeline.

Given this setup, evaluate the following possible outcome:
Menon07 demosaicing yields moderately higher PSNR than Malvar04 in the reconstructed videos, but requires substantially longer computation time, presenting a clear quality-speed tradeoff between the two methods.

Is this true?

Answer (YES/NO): NO